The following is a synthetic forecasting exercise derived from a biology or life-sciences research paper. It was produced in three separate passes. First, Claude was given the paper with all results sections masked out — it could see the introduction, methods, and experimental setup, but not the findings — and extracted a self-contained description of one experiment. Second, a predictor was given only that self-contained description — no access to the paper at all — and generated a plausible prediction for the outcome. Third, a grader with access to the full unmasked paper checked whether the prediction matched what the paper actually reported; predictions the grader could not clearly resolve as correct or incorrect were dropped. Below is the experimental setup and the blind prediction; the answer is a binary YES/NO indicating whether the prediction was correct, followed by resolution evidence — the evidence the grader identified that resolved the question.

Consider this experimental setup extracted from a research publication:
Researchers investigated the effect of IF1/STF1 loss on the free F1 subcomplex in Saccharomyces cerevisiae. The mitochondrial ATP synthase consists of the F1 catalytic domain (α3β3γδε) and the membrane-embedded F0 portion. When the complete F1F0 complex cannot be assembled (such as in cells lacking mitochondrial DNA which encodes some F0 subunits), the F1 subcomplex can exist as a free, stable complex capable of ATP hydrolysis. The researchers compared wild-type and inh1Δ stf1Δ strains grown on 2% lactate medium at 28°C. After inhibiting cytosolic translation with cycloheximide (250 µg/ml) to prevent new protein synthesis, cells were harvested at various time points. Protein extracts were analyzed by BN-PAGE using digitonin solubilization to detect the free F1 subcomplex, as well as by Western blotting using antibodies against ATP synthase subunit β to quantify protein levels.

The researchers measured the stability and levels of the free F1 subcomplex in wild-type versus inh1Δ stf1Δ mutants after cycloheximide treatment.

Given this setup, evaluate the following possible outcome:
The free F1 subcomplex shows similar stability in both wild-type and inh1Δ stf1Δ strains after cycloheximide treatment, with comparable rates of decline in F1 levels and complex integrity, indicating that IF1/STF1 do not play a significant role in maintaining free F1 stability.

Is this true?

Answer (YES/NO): NO